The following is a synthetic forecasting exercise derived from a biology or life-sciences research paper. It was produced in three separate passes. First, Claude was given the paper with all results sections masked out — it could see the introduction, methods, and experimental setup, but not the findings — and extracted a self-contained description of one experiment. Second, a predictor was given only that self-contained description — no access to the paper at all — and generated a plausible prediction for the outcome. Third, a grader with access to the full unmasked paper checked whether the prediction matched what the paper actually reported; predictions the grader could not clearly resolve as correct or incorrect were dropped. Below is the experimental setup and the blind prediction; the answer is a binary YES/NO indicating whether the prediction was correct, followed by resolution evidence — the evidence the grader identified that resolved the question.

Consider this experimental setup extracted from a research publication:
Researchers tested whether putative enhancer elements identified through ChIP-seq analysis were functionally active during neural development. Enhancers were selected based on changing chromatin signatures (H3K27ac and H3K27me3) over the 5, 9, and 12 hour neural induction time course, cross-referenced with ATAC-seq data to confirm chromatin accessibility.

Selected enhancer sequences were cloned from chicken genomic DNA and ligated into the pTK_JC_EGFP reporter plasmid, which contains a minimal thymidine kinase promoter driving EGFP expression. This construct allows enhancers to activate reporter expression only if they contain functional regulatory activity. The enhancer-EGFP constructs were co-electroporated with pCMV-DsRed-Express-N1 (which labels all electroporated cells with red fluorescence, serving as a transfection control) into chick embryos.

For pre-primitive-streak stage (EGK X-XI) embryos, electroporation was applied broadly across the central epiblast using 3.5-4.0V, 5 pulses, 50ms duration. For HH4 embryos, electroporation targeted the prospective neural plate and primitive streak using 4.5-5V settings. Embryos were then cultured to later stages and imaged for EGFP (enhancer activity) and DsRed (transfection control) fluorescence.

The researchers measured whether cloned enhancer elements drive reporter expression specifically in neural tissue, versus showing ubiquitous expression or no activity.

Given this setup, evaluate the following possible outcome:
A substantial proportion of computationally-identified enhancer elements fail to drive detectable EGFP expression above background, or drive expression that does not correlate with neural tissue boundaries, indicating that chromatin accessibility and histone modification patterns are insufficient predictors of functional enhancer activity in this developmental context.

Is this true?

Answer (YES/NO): NO